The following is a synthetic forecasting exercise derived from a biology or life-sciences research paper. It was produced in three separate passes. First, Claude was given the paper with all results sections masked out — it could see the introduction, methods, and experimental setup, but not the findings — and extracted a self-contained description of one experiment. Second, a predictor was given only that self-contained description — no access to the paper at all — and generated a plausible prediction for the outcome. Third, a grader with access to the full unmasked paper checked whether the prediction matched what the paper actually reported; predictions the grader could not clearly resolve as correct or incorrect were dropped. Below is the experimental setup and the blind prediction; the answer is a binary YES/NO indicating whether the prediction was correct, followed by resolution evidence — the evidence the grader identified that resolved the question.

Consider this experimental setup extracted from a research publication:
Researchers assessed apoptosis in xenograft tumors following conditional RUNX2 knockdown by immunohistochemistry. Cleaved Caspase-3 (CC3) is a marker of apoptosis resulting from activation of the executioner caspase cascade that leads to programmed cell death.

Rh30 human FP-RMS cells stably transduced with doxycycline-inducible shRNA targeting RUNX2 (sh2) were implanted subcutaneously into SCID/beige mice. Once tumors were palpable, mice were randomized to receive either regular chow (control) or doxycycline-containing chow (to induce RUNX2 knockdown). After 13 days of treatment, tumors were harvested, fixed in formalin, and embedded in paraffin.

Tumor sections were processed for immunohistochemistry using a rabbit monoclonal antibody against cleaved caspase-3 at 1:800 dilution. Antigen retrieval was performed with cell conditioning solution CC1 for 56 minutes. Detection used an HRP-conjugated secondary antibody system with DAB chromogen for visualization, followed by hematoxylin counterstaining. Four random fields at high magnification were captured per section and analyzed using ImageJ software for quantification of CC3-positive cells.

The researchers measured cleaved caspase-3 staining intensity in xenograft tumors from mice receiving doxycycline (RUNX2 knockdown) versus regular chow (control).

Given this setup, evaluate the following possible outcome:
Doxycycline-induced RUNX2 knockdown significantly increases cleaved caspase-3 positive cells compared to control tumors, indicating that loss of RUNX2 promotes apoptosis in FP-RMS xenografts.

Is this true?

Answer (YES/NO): YES